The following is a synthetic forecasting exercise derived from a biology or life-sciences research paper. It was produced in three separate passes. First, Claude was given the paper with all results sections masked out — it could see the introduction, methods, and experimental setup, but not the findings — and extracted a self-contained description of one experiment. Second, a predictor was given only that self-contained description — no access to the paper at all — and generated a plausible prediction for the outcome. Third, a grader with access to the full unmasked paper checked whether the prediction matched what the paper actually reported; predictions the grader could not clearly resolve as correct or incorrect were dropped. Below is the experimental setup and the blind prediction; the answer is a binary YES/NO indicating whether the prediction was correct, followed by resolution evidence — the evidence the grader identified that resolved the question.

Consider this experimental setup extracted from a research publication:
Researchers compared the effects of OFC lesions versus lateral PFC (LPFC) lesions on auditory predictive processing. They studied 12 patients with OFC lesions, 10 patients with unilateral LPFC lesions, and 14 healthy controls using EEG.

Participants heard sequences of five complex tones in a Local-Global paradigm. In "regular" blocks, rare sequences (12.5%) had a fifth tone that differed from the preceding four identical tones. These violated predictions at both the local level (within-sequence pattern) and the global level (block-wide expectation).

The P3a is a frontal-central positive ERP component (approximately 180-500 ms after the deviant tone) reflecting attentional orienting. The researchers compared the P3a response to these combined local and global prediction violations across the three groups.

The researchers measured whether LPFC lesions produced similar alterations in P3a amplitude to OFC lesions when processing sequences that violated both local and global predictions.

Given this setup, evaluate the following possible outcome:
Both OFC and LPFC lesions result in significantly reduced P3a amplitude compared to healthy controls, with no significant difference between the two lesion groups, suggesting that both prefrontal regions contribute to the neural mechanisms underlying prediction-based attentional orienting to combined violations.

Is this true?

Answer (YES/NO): NO